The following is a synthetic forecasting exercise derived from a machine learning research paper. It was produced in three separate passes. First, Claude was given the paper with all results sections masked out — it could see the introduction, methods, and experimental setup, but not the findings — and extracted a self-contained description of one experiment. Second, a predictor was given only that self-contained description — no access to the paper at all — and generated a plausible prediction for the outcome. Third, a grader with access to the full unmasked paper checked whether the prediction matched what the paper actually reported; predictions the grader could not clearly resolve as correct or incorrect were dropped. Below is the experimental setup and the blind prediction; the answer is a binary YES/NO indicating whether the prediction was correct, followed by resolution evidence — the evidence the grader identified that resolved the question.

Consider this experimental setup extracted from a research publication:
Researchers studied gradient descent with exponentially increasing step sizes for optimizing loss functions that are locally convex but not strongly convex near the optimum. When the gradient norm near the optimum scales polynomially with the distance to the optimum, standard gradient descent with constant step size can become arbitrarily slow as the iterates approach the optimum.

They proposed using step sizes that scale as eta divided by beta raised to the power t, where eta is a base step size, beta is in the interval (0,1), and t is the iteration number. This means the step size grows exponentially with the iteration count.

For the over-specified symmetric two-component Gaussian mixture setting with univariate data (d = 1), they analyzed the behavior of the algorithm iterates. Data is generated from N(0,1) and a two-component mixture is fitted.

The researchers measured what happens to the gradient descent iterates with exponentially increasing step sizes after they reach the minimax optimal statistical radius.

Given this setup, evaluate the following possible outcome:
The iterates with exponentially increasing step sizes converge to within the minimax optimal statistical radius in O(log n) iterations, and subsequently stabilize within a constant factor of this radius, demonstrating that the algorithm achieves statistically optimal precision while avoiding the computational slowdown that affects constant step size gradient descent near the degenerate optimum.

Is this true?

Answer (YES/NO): NO